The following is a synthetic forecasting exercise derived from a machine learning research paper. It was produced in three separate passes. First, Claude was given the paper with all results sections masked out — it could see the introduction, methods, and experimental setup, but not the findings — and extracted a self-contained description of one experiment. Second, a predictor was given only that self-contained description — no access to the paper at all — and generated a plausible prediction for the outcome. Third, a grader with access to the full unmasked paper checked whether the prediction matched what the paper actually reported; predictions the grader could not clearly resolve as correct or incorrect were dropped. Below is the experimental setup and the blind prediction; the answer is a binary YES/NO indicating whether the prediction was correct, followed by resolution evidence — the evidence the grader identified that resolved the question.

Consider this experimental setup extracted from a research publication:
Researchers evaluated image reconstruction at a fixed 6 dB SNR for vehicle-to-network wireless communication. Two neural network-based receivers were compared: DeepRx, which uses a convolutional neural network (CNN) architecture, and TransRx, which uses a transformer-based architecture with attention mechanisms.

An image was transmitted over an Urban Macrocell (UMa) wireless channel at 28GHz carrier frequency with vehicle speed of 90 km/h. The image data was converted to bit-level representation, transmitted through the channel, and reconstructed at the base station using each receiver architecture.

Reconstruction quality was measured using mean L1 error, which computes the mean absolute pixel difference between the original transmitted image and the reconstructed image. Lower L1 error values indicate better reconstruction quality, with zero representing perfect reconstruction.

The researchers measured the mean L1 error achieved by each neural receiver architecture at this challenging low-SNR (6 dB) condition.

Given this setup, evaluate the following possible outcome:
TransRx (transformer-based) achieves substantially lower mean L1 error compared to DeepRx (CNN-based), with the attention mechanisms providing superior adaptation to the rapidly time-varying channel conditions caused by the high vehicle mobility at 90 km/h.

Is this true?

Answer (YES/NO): YES